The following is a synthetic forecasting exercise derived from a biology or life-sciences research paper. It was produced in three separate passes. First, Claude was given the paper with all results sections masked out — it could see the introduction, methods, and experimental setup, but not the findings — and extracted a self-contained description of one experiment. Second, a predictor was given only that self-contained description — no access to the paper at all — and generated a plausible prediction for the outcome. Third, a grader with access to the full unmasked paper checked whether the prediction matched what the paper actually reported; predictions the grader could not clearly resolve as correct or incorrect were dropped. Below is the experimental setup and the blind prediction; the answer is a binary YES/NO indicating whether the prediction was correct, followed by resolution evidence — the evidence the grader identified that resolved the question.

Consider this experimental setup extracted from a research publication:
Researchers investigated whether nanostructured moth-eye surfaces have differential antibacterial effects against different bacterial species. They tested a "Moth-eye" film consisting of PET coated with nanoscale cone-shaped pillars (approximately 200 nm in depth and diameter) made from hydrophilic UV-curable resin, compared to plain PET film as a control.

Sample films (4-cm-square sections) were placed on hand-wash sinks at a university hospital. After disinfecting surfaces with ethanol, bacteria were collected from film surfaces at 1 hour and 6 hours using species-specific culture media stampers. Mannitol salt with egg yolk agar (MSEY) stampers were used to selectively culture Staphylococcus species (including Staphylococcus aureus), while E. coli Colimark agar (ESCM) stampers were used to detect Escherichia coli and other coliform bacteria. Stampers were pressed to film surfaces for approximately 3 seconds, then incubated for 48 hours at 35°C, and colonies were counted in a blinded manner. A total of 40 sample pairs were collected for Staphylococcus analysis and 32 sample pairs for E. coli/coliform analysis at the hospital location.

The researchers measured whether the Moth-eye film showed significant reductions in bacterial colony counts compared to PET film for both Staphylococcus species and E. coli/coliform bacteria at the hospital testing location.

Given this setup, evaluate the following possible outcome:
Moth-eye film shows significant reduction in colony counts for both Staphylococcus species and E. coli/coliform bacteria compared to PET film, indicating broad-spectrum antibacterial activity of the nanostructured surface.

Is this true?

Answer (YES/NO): NO